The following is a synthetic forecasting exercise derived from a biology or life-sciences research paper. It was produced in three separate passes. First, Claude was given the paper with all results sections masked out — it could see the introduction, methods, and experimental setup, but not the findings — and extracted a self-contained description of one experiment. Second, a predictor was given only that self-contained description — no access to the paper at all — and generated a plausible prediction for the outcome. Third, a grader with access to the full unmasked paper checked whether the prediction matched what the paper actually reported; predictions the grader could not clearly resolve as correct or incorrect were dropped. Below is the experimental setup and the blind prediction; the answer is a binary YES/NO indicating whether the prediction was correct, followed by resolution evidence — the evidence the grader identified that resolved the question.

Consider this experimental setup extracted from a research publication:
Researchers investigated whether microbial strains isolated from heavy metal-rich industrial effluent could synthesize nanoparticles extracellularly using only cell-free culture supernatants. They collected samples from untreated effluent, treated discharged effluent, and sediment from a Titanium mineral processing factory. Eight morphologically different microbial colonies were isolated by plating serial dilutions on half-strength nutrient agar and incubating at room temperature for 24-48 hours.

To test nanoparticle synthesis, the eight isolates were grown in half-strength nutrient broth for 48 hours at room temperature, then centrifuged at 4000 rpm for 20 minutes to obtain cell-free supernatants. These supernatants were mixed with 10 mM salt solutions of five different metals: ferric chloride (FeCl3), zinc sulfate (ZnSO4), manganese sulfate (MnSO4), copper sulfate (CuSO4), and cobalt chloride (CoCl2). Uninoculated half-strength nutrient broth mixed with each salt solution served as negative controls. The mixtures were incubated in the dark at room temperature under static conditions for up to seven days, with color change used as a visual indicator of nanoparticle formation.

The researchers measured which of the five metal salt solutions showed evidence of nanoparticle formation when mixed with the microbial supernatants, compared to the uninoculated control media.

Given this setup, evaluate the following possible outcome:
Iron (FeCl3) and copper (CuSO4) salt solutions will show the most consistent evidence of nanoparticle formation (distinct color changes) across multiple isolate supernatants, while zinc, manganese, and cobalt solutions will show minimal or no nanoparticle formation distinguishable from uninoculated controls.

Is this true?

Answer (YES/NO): NO